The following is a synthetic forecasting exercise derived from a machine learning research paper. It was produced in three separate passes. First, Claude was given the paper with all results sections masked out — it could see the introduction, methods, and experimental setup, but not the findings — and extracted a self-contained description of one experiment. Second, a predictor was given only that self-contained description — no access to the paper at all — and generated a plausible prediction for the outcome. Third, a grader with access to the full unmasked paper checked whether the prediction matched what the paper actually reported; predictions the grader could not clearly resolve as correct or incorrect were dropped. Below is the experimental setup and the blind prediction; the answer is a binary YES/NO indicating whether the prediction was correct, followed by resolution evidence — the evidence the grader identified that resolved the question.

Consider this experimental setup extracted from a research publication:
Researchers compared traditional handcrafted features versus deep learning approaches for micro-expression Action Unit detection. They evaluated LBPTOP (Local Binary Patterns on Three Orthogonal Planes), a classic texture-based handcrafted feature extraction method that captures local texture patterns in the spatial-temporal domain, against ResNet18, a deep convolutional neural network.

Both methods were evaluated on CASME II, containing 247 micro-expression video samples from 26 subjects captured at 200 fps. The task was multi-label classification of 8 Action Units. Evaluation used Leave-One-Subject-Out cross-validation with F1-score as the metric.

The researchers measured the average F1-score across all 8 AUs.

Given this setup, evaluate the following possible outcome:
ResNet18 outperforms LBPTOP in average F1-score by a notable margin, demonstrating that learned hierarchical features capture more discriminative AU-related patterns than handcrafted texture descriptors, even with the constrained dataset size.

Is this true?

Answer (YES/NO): NO